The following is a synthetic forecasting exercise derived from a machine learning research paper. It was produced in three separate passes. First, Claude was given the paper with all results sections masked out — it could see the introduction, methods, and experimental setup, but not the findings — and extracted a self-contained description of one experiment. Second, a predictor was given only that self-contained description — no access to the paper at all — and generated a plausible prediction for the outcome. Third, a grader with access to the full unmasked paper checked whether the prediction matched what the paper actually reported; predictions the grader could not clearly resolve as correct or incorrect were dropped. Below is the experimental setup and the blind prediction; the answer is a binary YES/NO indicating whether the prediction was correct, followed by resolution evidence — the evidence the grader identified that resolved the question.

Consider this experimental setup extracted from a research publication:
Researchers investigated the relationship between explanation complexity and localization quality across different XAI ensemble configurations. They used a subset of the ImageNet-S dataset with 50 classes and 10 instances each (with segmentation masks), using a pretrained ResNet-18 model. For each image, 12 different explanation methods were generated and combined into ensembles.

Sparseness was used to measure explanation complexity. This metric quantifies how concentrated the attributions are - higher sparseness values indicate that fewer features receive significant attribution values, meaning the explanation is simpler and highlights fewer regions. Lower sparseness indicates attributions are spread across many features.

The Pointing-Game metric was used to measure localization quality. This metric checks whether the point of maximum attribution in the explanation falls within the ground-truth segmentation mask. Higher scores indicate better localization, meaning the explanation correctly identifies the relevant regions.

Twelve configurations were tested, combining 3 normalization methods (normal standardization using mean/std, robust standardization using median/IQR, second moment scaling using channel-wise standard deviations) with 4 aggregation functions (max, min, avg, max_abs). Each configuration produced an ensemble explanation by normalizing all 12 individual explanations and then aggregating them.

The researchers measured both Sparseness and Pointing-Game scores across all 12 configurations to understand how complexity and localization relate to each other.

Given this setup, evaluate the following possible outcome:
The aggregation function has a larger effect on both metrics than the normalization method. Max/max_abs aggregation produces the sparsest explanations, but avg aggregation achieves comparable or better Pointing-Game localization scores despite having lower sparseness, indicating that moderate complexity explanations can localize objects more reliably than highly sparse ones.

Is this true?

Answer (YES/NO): NO